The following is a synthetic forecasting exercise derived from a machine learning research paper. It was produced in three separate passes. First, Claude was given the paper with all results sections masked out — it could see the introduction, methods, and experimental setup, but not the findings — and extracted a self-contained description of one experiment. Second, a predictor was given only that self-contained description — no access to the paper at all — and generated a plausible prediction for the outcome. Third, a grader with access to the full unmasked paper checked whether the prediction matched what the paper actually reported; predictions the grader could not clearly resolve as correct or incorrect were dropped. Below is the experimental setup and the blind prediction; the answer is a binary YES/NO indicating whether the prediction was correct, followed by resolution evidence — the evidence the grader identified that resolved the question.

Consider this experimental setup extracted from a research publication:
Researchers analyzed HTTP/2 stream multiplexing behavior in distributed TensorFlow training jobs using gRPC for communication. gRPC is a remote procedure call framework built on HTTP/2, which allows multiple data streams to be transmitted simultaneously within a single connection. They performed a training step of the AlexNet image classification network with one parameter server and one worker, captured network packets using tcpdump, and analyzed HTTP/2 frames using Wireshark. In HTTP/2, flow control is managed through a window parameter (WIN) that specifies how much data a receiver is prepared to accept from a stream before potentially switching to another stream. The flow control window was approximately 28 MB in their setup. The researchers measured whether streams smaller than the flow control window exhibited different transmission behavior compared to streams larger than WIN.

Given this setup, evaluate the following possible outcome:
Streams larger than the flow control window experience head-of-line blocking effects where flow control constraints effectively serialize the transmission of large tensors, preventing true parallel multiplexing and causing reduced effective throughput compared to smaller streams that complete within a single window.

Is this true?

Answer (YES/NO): NO